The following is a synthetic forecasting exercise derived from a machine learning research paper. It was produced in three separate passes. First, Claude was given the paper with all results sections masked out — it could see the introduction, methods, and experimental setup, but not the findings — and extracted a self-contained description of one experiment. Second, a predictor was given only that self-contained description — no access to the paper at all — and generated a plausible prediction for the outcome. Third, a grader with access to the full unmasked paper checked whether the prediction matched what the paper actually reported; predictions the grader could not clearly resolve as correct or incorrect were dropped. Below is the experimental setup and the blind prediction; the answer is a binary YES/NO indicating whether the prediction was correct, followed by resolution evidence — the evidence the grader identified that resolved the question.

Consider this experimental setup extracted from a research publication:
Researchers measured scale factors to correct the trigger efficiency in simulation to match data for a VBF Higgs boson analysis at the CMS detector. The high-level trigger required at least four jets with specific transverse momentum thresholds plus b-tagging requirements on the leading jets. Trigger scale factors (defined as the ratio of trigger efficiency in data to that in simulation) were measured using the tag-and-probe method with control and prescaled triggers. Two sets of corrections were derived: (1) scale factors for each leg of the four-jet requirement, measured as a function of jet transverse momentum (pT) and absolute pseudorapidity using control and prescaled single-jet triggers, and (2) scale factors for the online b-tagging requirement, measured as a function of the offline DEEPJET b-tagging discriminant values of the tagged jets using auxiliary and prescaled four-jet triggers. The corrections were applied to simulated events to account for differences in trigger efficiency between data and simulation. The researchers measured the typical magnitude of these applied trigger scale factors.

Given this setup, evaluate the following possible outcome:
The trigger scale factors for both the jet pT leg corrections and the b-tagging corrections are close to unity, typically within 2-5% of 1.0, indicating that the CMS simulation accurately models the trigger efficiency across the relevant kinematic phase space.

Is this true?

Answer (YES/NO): NO